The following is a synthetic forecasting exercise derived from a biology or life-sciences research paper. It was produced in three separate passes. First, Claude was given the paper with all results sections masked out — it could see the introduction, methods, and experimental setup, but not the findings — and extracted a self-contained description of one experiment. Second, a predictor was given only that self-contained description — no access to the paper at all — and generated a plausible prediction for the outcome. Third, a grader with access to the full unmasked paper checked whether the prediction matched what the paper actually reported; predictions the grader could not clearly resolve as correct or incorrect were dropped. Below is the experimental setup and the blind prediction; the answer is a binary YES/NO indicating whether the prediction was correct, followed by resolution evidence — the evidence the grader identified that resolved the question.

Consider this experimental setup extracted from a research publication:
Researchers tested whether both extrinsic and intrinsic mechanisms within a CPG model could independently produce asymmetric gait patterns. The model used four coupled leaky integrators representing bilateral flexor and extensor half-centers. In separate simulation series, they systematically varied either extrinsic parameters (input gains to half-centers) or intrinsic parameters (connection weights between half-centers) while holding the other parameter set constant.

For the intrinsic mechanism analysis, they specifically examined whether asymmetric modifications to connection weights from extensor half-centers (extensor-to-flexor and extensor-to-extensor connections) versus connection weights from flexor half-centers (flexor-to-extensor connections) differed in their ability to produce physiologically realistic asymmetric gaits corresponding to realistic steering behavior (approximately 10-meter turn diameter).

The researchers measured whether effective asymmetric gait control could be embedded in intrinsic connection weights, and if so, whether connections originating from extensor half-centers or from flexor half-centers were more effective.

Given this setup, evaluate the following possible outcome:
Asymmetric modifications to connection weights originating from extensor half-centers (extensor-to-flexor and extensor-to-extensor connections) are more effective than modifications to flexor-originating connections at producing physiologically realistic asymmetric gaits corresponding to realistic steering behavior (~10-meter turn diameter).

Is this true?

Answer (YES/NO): YES